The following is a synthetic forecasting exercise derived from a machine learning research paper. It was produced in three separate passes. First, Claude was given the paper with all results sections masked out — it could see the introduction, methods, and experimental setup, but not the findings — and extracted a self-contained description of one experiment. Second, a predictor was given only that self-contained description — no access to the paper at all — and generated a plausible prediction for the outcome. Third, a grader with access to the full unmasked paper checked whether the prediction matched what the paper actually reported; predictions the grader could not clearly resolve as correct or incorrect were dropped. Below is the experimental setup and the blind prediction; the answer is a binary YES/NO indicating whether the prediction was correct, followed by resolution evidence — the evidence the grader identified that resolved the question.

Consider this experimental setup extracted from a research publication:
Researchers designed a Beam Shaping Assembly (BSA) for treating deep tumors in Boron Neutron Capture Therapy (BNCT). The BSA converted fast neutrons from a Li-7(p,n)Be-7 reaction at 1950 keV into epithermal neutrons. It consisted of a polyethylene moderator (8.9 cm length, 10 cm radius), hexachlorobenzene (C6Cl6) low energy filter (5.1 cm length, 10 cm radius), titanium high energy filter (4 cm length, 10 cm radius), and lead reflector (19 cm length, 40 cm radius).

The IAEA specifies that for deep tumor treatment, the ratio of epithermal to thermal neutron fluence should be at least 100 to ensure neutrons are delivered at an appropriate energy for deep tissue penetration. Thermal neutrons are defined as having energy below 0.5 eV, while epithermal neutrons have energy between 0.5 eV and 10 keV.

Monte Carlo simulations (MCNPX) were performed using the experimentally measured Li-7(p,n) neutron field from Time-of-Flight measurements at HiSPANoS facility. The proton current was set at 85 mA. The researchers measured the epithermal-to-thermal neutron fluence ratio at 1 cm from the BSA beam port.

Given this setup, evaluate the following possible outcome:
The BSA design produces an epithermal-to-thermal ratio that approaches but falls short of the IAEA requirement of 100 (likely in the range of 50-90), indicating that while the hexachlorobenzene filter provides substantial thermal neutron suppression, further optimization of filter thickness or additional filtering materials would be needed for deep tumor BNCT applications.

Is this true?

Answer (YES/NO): NO